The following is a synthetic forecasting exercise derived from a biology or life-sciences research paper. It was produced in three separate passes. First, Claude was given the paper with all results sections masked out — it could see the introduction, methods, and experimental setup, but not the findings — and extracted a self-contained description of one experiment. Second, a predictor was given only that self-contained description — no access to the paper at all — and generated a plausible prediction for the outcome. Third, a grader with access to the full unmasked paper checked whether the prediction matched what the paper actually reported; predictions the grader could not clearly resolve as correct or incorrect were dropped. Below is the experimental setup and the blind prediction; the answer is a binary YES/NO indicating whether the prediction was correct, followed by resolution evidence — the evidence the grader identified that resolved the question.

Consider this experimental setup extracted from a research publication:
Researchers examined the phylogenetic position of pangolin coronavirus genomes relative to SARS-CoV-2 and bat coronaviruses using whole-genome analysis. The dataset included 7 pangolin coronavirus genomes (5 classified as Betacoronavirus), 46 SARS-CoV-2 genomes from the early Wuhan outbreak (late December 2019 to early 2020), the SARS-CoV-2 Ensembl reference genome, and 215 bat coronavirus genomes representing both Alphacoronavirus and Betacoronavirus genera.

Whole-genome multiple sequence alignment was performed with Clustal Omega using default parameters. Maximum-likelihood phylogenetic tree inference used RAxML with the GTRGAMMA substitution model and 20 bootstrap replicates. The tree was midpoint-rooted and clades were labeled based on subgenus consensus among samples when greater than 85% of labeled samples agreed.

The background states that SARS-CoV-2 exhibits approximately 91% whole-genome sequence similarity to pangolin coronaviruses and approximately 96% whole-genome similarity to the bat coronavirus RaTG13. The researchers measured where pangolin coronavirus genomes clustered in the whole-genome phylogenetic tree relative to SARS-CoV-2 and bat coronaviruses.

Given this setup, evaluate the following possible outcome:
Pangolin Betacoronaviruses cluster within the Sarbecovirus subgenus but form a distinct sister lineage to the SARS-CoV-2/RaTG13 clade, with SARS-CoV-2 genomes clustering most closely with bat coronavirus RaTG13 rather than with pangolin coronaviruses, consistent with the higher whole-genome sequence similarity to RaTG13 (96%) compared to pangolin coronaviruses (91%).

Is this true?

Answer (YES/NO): YES